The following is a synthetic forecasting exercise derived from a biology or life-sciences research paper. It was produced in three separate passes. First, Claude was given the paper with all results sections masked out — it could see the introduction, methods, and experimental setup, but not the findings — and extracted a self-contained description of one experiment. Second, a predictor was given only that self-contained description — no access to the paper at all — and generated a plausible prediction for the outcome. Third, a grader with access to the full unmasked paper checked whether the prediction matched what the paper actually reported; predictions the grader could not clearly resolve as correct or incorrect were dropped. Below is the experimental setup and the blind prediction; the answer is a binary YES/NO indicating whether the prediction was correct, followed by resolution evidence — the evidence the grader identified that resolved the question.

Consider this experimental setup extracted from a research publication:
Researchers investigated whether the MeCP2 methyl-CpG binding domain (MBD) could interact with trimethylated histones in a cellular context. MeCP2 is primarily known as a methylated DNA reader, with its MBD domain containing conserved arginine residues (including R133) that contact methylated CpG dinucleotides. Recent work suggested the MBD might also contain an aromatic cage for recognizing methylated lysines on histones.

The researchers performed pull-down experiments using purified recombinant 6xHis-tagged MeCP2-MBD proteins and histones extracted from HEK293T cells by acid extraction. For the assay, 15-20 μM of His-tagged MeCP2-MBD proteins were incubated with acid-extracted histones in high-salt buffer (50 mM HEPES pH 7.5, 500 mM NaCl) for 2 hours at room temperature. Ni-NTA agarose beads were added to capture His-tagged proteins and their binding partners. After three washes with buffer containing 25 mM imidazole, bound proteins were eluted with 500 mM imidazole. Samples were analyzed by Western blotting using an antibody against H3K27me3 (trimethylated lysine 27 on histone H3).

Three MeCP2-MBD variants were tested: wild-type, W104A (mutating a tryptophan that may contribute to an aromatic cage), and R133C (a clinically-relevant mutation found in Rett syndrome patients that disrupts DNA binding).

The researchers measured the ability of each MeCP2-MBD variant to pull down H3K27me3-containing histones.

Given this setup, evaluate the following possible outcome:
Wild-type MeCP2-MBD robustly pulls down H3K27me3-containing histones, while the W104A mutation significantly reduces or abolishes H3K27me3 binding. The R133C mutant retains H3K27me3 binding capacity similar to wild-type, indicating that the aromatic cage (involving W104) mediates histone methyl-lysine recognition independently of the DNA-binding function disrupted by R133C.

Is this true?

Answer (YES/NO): YES